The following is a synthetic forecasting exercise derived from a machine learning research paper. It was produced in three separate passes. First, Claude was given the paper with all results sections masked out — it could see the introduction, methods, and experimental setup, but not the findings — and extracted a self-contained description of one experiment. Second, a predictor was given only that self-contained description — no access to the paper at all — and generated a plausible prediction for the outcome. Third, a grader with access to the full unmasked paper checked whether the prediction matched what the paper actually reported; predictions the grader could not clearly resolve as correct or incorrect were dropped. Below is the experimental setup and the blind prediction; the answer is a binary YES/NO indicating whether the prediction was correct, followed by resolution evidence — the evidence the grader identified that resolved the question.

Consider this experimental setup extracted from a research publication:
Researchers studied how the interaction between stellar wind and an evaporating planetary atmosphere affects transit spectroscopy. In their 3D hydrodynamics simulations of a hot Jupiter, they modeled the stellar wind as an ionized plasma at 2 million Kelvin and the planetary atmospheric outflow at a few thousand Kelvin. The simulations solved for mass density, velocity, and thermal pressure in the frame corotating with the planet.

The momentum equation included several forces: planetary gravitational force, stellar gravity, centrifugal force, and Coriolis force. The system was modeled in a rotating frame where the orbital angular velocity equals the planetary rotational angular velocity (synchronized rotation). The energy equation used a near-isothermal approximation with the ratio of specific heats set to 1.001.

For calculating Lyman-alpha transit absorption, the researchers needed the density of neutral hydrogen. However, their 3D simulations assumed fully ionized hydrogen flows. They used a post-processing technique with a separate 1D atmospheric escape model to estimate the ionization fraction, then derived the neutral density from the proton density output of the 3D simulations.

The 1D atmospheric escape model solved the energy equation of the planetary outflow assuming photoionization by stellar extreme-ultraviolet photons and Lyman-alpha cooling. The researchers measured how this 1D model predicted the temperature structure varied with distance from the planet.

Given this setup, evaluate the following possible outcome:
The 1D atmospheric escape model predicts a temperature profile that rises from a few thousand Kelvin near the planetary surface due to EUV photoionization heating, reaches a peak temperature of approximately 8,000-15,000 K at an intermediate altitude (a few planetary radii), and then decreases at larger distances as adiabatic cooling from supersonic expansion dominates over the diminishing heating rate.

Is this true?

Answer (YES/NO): NO